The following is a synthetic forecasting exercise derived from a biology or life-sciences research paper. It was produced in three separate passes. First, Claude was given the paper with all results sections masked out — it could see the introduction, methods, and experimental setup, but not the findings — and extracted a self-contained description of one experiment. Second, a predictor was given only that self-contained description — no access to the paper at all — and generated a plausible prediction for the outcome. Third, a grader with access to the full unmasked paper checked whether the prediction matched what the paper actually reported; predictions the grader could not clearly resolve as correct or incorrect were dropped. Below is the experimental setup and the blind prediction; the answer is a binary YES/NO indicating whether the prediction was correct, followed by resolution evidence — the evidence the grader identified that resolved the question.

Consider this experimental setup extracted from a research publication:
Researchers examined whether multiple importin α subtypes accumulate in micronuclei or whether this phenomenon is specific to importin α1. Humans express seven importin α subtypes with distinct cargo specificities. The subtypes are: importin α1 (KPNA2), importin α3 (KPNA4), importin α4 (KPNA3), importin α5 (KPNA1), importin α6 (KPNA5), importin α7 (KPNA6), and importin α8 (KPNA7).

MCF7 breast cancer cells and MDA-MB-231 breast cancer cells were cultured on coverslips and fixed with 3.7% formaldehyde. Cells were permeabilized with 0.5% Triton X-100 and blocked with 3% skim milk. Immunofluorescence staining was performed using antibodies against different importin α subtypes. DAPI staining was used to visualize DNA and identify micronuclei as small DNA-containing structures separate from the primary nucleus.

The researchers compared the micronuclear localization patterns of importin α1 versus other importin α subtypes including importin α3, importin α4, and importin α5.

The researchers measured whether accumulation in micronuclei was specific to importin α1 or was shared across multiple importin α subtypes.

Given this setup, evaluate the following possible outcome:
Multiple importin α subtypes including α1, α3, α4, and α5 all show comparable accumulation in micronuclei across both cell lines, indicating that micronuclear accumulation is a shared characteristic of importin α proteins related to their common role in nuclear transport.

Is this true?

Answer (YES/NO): NO